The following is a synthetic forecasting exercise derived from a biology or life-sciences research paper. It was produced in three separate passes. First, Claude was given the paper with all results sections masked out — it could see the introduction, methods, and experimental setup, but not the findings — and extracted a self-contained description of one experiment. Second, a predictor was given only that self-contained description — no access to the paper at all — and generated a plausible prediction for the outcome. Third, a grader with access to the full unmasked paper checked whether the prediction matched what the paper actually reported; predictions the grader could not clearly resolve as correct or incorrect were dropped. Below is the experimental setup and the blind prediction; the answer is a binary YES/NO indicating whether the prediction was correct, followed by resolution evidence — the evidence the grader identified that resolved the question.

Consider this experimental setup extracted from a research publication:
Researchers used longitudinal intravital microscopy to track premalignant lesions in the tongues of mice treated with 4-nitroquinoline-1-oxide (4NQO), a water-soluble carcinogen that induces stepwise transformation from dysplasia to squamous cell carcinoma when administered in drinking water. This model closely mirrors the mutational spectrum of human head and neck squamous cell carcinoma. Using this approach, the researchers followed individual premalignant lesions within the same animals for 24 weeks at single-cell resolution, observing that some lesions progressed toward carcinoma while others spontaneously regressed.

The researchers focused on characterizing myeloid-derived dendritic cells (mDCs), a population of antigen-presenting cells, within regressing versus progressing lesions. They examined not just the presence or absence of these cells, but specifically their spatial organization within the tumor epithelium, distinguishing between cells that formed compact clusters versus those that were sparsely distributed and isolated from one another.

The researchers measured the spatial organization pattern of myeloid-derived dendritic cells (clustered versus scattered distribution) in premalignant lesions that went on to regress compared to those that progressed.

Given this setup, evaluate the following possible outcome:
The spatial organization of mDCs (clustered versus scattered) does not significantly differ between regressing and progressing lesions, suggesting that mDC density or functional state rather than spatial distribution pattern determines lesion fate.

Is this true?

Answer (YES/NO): NO